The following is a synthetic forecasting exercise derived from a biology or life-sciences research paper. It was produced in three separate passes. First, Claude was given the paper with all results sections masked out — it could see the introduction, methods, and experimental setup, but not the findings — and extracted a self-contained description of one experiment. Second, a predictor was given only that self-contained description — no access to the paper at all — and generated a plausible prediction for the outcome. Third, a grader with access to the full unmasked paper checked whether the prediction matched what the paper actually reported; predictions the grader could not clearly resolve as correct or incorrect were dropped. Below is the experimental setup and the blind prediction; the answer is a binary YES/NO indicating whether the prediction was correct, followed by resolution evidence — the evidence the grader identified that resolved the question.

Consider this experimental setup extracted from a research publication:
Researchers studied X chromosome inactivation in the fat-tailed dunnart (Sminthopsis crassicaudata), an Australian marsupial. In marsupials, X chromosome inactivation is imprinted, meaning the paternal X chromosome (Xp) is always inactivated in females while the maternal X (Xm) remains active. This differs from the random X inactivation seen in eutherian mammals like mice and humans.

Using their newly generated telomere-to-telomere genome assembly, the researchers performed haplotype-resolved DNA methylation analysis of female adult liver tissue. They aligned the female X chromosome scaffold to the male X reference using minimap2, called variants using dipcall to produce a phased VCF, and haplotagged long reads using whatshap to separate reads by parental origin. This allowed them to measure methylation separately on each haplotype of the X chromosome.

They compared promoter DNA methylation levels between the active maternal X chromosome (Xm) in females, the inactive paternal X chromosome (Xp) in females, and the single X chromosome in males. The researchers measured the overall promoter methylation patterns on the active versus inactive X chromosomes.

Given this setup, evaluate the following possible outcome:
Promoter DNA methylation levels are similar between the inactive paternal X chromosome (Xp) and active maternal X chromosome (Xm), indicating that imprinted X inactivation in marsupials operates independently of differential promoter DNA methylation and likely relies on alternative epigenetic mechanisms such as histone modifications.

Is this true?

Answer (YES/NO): NO